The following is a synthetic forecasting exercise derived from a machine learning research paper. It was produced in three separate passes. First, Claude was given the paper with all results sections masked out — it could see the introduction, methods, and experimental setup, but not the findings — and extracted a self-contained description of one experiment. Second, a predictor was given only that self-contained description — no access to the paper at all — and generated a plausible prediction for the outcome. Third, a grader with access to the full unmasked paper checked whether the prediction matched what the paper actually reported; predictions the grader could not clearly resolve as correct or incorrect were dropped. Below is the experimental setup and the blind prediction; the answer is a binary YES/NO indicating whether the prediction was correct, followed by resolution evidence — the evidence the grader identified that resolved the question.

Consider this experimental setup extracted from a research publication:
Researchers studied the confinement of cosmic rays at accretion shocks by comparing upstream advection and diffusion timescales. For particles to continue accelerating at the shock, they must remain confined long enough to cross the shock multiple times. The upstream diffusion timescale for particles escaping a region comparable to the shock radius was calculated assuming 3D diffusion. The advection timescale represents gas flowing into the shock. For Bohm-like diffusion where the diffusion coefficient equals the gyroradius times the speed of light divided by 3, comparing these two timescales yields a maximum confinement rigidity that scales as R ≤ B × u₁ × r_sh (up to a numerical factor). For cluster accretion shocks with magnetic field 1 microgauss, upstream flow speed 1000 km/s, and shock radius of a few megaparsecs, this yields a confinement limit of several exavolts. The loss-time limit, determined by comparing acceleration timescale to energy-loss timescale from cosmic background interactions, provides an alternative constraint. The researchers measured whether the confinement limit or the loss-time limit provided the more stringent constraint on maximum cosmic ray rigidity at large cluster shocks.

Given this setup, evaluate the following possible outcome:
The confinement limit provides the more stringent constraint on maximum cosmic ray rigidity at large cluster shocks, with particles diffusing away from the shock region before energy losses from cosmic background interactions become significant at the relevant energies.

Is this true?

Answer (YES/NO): NO